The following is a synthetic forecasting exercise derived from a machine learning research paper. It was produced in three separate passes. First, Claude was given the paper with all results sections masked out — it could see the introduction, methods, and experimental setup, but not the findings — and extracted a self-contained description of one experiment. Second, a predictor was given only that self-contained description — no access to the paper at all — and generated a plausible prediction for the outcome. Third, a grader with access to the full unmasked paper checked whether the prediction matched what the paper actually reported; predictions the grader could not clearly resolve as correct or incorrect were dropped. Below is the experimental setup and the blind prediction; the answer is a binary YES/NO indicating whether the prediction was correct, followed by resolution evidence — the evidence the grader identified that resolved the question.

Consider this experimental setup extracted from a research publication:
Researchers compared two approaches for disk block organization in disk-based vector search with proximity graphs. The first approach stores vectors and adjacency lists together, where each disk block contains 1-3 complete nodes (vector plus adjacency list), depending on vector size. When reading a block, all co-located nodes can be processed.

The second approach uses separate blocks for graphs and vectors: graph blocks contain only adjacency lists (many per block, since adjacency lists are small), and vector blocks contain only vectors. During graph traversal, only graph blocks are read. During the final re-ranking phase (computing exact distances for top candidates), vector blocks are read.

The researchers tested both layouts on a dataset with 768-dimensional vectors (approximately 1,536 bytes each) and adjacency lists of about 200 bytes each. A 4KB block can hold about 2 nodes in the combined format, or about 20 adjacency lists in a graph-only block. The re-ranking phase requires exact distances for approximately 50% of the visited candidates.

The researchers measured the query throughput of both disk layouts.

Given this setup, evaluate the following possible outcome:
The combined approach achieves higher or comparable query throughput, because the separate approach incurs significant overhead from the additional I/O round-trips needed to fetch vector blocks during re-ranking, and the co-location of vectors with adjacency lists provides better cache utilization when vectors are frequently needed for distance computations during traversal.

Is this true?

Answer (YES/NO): YES